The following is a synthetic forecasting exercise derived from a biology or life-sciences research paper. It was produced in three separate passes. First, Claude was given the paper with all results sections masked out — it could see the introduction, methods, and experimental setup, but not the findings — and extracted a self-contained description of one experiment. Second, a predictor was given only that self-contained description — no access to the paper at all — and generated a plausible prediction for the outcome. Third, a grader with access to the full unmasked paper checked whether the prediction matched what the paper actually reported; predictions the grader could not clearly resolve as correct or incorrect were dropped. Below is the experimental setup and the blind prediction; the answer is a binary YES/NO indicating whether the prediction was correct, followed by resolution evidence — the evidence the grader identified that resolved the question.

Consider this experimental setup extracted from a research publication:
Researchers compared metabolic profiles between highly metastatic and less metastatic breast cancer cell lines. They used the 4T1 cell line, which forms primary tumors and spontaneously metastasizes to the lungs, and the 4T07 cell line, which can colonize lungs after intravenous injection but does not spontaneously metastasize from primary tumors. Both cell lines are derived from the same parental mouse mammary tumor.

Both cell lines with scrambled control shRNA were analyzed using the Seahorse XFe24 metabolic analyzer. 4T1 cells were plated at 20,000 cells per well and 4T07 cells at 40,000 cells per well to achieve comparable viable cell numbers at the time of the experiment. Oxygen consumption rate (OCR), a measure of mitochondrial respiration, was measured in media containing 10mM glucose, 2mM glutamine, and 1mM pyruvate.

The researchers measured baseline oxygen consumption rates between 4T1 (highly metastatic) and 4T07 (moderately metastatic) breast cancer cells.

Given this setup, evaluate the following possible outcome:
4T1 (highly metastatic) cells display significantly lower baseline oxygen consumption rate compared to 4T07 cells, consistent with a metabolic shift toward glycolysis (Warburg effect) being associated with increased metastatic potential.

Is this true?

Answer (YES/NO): NO